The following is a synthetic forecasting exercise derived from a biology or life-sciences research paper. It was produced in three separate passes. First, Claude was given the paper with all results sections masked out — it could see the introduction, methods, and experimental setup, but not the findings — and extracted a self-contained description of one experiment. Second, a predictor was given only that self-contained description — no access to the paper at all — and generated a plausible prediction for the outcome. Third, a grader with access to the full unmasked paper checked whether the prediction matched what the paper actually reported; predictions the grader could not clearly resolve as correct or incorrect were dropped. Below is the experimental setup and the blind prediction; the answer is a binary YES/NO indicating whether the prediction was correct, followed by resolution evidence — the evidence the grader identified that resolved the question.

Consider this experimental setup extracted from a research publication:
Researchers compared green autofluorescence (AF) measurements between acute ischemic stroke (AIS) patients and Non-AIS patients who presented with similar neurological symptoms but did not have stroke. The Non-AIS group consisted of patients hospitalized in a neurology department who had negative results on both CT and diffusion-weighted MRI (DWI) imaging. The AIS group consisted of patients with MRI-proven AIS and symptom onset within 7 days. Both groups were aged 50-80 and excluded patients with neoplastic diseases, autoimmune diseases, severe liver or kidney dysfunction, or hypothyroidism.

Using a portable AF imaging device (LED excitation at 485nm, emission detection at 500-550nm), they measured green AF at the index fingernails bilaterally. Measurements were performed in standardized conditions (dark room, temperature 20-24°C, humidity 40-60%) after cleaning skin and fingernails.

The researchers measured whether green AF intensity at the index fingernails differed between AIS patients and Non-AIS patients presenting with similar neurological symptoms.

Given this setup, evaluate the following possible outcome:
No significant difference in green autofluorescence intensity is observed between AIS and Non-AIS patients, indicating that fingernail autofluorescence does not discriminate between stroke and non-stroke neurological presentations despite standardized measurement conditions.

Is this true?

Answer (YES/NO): NO